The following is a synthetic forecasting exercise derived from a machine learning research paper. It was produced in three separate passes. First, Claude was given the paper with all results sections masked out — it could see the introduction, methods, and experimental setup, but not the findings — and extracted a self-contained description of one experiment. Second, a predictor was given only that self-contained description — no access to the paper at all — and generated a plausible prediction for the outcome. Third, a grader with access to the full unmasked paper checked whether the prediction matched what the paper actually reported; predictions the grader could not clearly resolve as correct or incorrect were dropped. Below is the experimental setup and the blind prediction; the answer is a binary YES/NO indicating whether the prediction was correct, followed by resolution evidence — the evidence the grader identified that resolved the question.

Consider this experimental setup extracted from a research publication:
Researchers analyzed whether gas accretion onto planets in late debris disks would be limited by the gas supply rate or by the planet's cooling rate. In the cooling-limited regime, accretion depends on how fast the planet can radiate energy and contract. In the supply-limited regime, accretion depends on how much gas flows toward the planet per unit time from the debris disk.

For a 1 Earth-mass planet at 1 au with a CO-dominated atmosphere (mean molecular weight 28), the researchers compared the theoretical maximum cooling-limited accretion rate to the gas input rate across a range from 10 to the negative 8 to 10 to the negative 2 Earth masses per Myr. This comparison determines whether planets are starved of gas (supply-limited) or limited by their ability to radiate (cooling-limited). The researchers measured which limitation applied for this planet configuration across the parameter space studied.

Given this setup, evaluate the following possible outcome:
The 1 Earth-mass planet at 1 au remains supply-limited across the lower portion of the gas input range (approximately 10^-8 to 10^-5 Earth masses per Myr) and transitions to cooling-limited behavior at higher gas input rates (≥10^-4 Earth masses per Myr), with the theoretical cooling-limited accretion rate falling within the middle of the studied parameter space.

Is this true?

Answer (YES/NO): NO